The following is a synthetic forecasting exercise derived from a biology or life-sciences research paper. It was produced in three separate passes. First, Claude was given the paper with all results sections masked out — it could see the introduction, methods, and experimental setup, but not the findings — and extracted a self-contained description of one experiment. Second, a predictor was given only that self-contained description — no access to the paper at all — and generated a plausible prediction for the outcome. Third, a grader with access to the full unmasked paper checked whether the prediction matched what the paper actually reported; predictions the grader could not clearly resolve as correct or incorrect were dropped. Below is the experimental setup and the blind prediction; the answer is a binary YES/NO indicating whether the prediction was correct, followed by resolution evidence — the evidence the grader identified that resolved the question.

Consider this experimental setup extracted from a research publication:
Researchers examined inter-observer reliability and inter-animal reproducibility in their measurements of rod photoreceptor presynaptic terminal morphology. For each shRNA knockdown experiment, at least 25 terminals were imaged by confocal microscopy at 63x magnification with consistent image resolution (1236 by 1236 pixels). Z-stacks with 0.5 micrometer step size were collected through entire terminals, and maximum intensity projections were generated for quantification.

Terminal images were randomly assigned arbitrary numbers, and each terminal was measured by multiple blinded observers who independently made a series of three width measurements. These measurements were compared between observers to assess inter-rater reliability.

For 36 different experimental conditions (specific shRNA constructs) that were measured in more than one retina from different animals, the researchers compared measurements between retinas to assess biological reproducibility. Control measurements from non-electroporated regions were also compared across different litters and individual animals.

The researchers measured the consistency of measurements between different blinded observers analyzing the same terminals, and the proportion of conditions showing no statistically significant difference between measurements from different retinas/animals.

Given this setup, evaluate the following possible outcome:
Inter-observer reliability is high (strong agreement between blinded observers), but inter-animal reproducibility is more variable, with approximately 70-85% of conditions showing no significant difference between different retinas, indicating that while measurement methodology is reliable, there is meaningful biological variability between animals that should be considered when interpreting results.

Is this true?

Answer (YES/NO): YES